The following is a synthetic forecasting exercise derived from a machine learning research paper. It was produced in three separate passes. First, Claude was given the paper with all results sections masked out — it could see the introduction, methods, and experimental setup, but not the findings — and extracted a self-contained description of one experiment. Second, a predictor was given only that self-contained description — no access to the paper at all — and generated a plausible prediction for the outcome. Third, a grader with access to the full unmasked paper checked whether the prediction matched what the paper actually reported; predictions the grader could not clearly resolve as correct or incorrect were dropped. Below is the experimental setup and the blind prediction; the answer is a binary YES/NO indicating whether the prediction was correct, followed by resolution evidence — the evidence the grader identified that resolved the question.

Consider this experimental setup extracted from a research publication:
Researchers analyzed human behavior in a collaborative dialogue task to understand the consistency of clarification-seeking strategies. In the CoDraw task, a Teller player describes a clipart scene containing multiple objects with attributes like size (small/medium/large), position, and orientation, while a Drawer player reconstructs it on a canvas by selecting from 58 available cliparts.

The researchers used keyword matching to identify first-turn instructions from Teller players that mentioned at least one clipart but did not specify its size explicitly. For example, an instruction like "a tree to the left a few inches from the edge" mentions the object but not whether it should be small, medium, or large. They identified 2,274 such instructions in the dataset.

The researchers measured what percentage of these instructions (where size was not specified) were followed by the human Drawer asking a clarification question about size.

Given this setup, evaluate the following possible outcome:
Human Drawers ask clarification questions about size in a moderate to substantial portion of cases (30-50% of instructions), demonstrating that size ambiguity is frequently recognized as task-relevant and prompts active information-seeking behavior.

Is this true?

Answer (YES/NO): NO